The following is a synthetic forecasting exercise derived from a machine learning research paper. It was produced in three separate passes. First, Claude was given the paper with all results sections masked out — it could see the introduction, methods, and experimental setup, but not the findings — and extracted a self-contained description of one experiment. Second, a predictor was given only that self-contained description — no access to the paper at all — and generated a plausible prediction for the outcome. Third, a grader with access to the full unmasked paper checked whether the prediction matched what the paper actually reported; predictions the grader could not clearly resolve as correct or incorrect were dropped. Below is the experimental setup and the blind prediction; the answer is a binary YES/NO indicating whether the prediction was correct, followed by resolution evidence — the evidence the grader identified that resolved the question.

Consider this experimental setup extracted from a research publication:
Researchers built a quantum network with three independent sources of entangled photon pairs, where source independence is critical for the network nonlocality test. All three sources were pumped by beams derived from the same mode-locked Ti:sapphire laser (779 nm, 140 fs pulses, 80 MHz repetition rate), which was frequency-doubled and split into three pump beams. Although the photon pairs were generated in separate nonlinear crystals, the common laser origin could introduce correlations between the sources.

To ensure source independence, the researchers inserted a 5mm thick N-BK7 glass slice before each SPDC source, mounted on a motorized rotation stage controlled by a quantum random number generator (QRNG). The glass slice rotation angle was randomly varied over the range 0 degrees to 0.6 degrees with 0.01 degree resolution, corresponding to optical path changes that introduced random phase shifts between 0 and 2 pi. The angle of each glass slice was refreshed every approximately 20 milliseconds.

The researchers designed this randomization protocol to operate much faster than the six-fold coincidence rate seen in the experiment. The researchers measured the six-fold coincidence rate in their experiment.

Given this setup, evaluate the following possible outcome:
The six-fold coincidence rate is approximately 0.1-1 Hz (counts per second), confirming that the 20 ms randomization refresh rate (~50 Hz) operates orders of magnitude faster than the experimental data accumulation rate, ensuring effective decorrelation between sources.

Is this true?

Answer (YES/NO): YES